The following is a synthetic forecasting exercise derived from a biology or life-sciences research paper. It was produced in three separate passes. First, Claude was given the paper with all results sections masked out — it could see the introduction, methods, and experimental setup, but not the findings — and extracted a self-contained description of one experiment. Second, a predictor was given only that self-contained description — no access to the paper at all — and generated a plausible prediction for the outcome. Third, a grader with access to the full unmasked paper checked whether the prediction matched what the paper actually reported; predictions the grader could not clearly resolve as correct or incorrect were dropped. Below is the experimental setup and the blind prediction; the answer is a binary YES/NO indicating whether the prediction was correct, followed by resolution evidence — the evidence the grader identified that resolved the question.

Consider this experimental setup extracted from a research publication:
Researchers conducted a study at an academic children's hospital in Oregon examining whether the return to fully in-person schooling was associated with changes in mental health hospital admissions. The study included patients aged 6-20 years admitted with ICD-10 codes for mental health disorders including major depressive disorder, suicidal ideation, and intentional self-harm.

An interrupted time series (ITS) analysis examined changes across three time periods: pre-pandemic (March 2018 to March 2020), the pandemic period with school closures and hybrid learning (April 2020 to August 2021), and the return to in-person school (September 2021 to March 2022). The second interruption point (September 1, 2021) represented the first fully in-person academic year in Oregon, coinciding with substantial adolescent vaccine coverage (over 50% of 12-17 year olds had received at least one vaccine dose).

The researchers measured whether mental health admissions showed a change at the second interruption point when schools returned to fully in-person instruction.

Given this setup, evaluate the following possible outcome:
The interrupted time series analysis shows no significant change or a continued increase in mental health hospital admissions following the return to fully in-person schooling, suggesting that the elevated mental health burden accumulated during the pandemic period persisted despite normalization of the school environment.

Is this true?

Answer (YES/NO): NO